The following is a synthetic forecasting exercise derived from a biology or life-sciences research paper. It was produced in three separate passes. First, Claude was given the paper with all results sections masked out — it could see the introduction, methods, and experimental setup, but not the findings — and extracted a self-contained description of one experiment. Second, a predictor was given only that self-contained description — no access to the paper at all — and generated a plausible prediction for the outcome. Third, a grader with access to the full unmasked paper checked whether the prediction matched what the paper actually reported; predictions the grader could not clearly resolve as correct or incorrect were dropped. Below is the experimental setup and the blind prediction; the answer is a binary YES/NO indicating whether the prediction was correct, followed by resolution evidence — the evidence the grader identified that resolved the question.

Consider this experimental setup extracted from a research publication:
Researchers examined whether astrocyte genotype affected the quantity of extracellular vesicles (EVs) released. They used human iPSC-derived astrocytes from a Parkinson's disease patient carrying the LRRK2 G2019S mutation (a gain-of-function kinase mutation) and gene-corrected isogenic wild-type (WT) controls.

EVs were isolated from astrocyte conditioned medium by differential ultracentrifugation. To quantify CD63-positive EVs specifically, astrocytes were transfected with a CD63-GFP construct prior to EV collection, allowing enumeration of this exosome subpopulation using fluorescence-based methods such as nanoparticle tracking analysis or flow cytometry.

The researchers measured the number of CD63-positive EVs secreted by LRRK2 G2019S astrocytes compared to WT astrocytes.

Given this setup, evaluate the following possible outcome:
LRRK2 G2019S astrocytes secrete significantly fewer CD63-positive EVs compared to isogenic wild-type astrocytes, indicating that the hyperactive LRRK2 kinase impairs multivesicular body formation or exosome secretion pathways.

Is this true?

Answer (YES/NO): NO